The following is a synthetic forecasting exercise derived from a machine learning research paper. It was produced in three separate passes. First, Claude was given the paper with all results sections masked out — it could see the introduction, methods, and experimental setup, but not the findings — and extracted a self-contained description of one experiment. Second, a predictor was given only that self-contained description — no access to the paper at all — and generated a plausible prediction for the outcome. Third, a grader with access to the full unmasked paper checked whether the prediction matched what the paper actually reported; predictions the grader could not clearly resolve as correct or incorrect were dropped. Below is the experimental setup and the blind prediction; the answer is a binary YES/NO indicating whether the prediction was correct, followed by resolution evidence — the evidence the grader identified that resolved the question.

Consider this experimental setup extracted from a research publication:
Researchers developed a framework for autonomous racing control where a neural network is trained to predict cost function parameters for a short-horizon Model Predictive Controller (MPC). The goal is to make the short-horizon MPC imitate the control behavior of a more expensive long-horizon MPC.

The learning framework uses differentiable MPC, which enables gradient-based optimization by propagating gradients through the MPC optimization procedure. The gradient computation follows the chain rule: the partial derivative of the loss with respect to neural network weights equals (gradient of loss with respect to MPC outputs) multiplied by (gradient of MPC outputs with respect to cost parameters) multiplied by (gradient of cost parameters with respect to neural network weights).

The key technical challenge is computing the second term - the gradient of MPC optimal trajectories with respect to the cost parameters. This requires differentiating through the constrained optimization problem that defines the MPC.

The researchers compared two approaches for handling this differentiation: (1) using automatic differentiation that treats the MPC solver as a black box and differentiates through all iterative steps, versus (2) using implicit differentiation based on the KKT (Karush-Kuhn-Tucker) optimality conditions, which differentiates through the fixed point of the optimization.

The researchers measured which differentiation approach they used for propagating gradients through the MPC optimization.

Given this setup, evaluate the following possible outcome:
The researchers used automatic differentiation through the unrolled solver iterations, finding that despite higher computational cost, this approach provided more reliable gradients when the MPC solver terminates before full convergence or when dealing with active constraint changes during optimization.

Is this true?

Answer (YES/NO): NO